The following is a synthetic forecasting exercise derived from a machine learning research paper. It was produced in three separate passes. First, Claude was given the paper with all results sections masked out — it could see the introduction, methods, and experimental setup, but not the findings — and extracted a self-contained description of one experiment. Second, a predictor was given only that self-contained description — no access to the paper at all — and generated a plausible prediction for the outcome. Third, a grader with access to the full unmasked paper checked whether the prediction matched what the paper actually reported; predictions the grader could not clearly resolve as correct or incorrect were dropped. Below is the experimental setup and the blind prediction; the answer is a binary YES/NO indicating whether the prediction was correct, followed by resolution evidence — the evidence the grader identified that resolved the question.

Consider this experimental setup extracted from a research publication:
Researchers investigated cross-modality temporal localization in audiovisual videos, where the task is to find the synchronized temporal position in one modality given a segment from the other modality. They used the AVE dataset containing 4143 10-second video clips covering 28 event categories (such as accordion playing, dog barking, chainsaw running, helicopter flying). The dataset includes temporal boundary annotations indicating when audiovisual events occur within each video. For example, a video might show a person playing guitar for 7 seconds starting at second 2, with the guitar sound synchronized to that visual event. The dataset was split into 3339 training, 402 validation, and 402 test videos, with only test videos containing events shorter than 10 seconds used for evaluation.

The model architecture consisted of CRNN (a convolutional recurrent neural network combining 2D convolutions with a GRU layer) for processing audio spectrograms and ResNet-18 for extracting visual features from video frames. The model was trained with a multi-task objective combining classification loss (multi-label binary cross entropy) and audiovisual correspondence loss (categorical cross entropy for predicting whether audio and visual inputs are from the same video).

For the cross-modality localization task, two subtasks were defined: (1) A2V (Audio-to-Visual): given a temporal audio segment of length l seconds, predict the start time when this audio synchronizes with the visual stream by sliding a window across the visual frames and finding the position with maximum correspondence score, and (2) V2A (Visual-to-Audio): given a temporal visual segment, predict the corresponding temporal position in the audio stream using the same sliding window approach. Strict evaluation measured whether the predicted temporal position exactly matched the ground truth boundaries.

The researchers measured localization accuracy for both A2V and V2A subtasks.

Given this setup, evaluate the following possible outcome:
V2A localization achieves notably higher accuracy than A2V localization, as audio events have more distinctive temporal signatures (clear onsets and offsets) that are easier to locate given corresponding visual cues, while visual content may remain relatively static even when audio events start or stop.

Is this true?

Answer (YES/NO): NO